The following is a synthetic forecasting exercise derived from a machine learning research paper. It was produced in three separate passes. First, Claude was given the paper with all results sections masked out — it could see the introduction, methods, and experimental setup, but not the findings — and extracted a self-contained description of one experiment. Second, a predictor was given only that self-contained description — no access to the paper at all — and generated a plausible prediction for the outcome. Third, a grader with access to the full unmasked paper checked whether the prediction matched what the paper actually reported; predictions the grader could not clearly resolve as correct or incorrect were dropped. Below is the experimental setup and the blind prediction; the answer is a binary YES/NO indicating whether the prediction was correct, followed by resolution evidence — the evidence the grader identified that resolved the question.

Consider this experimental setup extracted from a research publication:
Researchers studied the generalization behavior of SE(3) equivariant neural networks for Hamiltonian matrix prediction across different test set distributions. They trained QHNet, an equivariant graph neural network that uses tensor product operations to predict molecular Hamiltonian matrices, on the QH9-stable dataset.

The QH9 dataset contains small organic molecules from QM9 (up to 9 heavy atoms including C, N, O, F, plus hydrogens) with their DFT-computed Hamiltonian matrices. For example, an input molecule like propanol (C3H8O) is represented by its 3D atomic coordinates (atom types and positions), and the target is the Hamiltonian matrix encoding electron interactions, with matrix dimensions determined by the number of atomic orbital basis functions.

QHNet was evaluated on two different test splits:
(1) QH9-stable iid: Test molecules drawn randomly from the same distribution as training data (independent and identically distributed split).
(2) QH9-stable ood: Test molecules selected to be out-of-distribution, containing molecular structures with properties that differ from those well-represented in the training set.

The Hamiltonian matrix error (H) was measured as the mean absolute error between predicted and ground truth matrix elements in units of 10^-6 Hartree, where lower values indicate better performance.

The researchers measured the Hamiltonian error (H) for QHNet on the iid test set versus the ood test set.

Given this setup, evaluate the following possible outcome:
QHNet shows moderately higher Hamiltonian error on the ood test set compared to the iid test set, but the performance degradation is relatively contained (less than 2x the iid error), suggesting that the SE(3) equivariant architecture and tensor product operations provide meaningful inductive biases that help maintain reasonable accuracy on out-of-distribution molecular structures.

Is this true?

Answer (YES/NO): NO